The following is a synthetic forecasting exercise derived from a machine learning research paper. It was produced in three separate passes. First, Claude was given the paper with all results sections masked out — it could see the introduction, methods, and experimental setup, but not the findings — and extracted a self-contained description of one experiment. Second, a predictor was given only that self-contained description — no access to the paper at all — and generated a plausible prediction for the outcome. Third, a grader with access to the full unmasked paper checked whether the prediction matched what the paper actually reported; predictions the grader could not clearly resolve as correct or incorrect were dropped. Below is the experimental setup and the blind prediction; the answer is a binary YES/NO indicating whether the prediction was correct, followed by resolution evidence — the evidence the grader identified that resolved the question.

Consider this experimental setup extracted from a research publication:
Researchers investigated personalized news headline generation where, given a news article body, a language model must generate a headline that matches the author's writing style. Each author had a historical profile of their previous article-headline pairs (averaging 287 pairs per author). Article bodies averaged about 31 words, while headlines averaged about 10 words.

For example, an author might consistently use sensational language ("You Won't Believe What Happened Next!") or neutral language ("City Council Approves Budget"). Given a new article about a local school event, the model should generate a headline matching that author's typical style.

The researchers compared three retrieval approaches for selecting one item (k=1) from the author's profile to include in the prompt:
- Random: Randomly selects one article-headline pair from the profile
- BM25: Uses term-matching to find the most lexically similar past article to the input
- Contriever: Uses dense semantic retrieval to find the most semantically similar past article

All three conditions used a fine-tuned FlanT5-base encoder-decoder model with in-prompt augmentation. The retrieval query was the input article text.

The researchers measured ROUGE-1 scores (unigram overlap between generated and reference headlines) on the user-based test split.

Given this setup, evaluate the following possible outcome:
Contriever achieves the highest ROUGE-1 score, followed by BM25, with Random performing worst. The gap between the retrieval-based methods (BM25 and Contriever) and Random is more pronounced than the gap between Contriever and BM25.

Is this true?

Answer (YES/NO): NO